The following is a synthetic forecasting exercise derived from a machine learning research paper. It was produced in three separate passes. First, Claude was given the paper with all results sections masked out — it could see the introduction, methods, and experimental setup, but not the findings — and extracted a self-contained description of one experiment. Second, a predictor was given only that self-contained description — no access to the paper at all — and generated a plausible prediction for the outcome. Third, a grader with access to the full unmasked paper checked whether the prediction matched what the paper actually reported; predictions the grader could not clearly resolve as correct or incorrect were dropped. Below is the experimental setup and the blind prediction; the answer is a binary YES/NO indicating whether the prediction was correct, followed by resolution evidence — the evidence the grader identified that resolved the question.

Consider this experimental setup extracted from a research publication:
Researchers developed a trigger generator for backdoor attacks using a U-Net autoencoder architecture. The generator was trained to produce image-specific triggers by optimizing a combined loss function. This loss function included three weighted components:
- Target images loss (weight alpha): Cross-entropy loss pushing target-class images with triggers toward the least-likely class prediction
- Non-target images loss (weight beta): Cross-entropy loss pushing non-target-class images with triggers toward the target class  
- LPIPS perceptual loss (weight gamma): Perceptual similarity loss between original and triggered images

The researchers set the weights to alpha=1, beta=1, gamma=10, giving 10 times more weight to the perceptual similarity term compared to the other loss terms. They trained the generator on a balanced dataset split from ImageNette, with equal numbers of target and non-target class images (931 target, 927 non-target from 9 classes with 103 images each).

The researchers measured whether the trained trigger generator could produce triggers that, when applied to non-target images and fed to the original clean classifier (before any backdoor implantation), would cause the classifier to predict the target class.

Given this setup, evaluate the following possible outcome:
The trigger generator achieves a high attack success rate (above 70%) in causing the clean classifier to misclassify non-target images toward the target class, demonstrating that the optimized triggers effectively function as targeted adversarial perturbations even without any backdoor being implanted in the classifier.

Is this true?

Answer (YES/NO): NO